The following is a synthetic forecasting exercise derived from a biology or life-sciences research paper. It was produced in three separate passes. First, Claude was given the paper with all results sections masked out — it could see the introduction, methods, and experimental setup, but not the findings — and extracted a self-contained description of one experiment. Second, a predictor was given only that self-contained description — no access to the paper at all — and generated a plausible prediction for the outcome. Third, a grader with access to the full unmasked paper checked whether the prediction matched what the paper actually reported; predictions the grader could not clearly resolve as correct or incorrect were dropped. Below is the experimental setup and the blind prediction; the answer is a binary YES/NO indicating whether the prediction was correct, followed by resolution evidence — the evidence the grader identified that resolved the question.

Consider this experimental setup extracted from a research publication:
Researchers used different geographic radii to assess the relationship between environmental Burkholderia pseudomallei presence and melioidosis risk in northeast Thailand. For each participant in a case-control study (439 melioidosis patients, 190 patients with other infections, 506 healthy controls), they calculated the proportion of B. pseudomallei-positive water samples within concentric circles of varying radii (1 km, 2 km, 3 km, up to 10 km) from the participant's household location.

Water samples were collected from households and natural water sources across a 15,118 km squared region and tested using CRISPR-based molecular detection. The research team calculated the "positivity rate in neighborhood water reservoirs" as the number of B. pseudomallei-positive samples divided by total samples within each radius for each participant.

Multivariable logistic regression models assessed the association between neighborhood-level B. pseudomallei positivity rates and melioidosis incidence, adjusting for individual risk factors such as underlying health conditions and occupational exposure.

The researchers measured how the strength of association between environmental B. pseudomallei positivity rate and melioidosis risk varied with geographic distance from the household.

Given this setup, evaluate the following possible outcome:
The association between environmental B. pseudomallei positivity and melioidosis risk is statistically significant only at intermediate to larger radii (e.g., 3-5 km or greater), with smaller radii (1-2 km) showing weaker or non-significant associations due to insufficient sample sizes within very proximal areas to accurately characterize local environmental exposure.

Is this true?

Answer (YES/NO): NO